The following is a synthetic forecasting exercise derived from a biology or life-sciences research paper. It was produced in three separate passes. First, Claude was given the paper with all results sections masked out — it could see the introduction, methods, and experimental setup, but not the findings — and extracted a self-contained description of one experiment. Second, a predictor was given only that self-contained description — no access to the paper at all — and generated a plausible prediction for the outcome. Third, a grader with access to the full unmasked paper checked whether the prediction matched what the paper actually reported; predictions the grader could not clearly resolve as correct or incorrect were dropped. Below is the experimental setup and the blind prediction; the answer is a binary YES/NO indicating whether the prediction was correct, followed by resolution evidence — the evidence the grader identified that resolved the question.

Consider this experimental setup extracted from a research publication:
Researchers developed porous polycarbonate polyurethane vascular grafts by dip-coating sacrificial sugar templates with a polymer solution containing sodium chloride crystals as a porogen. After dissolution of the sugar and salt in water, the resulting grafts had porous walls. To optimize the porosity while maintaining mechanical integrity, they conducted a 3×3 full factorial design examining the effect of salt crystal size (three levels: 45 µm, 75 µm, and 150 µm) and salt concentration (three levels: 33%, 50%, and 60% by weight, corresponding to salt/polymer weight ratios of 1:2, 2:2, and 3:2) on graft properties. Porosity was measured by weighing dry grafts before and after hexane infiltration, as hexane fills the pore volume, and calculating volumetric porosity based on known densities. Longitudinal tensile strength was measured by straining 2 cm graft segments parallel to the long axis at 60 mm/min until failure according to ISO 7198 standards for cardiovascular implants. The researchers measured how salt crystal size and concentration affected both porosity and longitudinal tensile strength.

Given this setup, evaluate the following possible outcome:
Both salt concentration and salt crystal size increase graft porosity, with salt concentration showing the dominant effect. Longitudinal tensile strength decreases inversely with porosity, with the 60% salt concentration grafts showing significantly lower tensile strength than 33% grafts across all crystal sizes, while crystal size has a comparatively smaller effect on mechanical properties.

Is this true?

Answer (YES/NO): NO